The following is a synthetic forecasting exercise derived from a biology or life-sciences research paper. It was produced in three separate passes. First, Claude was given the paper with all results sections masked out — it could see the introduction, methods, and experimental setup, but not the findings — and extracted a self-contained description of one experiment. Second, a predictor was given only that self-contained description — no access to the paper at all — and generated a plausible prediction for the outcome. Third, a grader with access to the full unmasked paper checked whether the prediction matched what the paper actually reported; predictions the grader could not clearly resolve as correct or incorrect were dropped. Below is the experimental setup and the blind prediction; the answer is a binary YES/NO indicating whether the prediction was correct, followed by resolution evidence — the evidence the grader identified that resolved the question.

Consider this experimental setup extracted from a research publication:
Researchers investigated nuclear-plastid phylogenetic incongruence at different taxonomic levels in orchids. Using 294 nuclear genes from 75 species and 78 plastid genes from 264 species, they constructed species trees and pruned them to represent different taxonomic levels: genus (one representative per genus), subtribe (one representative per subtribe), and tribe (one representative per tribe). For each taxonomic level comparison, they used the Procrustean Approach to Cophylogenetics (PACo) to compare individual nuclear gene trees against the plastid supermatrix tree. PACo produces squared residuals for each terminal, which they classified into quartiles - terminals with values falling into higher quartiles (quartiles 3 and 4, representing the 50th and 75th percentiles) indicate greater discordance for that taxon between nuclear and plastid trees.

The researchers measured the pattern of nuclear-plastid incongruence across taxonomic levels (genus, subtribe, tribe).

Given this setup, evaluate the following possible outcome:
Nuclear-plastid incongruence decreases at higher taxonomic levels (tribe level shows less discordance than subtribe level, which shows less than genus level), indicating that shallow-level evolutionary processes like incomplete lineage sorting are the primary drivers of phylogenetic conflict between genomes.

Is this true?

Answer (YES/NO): NO